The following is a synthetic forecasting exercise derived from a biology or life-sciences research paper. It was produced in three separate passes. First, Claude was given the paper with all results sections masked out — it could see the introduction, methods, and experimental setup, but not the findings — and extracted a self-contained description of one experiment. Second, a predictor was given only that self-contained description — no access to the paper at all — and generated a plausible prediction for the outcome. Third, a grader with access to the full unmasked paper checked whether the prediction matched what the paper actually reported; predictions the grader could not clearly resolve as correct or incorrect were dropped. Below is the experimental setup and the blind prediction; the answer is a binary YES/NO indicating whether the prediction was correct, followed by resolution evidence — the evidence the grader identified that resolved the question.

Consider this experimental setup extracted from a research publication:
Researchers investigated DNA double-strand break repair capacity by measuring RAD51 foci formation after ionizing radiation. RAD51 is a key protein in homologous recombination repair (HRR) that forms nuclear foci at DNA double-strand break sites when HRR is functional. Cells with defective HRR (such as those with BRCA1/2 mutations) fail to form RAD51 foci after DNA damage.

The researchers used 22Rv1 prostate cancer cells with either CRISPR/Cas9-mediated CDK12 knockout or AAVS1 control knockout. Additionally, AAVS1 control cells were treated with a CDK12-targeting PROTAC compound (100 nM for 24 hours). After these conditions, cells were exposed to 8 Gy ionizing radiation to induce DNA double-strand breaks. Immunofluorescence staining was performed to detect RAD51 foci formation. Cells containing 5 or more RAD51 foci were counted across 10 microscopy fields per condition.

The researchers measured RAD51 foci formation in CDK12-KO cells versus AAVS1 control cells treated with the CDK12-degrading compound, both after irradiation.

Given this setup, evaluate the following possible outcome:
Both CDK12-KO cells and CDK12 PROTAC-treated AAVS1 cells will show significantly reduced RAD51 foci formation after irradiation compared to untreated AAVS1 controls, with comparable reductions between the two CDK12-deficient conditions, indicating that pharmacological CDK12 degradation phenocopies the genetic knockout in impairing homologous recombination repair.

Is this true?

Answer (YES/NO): YES